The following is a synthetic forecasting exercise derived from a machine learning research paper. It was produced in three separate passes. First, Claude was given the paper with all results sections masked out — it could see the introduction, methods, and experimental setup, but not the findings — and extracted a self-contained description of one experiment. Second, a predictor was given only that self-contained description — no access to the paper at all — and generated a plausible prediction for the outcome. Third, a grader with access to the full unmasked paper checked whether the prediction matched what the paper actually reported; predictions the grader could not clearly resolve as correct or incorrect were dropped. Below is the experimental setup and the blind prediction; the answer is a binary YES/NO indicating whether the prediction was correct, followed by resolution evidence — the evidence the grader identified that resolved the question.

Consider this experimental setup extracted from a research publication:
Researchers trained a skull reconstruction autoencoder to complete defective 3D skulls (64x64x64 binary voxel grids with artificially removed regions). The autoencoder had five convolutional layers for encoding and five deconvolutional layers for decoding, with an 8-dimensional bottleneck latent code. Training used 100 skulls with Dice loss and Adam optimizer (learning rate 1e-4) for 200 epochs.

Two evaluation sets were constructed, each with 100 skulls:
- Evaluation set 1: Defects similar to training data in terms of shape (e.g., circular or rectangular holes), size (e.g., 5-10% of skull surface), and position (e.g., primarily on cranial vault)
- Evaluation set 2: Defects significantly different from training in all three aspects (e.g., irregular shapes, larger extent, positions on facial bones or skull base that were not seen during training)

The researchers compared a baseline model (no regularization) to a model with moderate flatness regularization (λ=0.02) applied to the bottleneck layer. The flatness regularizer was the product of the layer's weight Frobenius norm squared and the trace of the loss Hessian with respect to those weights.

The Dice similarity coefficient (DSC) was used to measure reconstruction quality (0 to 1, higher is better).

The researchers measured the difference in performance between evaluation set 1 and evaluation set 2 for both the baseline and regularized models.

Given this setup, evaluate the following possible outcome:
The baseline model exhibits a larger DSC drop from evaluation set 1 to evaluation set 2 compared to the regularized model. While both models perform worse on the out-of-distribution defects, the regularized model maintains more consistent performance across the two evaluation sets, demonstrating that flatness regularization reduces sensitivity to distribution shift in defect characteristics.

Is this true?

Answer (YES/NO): NO